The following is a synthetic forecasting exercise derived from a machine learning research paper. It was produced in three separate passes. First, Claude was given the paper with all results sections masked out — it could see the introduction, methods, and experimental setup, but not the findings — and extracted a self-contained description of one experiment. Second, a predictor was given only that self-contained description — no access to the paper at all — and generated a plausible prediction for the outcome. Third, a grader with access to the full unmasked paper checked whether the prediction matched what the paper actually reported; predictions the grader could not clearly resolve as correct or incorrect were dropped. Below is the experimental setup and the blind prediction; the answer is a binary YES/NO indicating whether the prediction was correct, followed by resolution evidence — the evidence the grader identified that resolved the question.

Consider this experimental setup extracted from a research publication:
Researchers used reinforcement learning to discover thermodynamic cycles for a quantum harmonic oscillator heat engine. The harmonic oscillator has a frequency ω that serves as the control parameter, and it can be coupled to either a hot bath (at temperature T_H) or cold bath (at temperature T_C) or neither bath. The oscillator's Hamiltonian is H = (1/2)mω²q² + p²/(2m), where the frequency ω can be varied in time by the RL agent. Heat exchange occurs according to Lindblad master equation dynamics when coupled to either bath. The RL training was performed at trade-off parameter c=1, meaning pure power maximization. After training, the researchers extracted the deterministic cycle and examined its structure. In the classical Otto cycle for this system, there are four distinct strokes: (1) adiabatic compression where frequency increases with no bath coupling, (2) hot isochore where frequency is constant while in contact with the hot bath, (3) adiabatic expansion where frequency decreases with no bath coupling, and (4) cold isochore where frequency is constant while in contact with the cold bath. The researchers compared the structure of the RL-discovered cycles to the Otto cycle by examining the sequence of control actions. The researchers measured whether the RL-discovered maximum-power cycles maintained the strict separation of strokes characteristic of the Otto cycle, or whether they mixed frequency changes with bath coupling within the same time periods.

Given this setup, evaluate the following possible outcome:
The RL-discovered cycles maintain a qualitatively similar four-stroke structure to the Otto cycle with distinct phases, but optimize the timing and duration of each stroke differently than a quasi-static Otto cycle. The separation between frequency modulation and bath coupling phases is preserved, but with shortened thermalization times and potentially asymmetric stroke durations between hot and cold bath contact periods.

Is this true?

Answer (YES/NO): NO